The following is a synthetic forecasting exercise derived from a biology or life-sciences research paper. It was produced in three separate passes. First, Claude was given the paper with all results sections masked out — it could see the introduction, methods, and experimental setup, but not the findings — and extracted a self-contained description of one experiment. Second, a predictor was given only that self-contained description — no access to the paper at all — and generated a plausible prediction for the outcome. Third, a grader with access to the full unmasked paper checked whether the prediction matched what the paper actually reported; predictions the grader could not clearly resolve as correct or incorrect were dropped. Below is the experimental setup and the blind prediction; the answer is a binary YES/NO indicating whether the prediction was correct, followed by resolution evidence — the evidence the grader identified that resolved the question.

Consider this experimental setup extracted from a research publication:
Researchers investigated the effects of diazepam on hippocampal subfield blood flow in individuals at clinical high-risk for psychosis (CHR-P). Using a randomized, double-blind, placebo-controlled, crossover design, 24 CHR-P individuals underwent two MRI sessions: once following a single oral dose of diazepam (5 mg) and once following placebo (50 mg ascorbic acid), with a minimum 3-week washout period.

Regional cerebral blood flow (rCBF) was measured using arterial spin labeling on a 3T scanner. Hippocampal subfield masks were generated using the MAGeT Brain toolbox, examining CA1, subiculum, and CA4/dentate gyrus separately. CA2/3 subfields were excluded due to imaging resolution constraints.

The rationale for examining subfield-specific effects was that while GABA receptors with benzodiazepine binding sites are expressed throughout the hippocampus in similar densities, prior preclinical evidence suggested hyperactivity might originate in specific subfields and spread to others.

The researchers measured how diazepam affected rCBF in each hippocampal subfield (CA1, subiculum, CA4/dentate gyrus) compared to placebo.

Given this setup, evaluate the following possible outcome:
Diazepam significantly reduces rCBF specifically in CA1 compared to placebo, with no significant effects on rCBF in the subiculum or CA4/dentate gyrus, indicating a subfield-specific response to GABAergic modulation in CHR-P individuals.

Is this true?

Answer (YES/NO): NO